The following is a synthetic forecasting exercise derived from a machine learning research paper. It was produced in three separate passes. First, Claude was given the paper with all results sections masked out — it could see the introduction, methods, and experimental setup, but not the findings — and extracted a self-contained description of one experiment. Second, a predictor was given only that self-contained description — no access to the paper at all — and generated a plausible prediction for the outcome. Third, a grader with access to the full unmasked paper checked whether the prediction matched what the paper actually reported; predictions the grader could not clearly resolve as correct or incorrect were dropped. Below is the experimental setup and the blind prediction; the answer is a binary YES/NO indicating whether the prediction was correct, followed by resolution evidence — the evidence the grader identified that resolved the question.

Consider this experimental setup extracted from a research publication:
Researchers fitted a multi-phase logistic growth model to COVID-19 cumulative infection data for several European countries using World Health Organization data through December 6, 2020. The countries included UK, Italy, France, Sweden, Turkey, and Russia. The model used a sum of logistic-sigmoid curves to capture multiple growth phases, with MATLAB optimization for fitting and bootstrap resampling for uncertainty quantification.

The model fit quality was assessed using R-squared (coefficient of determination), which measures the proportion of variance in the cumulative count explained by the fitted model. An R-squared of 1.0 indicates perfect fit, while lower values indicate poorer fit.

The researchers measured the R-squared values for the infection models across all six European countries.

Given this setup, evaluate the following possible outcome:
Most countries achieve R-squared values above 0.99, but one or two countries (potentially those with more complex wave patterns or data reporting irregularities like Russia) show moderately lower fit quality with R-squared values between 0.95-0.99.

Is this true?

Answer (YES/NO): YES